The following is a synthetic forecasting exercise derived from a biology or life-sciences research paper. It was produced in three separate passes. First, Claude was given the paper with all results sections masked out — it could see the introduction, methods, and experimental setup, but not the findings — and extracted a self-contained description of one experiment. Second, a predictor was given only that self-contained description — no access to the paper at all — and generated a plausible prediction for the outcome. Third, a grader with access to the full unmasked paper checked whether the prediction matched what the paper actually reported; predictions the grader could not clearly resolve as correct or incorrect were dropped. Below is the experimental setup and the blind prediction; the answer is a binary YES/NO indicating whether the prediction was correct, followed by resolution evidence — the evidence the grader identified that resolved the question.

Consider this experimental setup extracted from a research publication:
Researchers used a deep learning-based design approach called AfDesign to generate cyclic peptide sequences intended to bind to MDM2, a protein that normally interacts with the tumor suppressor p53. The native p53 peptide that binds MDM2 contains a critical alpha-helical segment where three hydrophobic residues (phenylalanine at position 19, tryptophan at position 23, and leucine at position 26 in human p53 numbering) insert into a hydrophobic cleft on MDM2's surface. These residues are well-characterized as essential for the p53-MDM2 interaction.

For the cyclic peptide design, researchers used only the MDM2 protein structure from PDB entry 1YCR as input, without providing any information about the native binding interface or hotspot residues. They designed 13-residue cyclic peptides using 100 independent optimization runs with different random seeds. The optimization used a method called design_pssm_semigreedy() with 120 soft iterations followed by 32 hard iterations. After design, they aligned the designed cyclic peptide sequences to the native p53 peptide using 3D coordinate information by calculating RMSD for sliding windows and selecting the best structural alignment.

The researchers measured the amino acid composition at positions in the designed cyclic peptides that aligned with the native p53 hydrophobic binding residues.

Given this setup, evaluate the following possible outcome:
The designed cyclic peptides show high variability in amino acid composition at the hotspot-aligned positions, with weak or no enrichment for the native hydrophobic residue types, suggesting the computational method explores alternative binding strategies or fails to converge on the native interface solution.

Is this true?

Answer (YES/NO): NO